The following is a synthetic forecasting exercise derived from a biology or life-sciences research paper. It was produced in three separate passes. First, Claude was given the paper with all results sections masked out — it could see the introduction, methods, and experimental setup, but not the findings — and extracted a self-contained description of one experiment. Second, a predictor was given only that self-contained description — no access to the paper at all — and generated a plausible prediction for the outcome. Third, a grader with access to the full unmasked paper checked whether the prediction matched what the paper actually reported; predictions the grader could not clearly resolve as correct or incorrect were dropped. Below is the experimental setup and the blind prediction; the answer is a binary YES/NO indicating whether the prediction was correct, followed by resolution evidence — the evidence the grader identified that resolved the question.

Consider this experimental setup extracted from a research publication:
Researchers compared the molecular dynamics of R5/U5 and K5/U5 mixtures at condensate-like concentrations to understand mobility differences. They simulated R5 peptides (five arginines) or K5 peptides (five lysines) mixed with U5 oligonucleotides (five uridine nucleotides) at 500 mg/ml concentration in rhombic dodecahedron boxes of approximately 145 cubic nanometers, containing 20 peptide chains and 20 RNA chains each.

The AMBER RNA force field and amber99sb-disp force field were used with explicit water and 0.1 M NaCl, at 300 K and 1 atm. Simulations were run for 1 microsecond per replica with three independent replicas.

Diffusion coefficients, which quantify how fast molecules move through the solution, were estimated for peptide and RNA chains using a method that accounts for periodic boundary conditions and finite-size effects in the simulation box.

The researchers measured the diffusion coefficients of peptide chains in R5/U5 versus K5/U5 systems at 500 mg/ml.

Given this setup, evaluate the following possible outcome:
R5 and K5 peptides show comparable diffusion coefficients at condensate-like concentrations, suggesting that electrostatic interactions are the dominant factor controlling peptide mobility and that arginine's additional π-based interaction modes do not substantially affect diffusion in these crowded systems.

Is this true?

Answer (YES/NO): NO